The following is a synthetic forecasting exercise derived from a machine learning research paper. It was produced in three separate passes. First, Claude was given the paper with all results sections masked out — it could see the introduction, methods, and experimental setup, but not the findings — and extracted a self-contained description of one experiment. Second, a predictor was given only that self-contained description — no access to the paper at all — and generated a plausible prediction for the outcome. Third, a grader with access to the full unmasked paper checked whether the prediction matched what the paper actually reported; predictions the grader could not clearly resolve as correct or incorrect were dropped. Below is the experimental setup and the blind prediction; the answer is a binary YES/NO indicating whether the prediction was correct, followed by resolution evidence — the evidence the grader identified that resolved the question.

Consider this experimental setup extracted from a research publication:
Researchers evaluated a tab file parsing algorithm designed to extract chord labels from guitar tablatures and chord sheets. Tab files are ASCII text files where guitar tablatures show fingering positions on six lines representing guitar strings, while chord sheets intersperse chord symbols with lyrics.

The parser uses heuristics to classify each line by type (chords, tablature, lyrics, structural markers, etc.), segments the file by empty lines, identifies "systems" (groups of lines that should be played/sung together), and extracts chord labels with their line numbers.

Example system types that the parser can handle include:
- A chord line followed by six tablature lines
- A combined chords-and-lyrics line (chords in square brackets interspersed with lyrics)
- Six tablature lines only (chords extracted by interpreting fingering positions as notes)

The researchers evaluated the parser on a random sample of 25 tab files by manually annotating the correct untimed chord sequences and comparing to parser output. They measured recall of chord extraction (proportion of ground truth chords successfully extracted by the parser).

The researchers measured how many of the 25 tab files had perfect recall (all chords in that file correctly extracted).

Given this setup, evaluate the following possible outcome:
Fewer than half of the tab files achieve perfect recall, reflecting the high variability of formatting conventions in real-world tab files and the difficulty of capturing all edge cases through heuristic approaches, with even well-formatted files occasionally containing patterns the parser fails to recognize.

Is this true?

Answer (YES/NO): NO